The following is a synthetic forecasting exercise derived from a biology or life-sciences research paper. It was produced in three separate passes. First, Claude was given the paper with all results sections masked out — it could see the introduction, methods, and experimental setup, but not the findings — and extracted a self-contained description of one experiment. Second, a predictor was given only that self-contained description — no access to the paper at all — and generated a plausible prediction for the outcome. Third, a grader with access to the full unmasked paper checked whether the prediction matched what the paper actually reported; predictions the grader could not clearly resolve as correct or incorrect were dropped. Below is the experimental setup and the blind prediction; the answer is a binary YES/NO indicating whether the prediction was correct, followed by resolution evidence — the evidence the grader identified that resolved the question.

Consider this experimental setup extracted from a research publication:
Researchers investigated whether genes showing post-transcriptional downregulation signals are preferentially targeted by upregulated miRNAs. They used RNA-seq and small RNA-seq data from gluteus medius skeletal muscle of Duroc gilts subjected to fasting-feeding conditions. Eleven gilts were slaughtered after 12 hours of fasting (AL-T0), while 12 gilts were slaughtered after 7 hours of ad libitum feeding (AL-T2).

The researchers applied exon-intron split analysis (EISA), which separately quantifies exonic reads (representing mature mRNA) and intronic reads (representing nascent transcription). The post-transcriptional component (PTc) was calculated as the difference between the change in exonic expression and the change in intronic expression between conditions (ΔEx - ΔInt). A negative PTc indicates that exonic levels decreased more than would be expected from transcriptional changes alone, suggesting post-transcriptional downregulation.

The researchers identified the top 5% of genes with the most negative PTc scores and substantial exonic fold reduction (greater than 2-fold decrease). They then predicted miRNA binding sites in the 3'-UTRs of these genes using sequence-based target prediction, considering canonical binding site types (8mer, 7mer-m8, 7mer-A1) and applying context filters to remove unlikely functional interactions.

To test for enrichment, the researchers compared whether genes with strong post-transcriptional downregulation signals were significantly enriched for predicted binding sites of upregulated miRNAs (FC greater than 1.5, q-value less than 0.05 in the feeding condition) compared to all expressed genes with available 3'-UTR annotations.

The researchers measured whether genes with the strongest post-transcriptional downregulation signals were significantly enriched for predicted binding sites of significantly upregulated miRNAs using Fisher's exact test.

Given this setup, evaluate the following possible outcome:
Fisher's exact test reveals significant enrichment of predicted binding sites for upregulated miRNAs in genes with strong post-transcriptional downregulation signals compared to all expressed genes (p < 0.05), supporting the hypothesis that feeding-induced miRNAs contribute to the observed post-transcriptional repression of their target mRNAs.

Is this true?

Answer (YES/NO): YES